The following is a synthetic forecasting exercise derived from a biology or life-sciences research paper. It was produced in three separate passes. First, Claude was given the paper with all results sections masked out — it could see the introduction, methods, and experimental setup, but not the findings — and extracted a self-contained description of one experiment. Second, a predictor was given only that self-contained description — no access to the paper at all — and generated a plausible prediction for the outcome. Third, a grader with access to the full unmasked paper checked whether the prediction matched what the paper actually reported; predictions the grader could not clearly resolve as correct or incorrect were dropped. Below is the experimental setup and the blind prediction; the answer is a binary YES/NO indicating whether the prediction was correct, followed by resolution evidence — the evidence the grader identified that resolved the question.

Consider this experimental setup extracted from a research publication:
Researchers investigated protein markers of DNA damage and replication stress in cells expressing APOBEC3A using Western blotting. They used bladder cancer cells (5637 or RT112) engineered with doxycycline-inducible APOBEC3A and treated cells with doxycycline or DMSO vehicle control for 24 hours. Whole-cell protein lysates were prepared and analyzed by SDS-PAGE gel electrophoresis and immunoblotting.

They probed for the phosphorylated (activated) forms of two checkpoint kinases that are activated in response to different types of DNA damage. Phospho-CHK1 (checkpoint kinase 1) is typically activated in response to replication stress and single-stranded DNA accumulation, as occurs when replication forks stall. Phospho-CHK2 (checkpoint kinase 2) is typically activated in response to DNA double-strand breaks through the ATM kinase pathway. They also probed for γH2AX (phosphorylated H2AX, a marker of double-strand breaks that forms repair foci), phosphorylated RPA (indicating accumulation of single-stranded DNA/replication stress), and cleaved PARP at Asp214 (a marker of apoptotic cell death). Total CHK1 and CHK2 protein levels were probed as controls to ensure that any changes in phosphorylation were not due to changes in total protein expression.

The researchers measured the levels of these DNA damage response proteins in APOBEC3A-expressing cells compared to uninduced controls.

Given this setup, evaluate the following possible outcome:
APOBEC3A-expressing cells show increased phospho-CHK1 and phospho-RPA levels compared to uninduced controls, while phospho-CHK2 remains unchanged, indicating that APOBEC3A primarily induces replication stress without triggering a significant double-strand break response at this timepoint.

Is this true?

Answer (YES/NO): NO